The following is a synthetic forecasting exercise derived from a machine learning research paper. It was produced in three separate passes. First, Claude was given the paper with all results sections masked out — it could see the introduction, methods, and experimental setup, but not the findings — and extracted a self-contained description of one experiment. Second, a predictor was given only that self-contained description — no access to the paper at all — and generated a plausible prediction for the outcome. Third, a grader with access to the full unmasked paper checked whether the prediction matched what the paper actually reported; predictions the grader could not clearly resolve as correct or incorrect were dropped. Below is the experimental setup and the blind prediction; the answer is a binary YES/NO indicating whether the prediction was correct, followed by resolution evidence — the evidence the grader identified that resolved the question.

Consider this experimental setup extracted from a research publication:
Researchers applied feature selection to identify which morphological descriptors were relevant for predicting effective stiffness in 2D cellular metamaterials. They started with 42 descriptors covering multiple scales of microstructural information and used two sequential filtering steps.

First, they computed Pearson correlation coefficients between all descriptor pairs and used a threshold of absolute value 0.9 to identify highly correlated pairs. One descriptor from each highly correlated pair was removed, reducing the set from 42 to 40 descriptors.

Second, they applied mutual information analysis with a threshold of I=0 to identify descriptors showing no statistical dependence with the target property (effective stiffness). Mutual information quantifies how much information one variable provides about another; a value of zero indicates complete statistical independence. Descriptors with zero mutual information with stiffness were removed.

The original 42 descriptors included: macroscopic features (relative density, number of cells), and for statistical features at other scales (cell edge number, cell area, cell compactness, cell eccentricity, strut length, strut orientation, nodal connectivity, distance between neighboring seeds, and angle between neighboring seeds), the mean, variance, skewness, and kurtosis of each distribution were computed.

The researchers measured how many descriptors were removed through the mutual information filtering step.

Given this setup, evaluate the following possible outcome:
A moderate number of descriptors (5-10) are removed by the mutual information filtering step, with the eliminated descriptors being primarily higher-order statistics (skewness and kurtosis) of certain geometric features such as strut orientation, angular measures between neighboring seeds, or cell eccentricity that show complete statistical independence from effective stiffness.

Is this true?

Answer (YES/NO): NO